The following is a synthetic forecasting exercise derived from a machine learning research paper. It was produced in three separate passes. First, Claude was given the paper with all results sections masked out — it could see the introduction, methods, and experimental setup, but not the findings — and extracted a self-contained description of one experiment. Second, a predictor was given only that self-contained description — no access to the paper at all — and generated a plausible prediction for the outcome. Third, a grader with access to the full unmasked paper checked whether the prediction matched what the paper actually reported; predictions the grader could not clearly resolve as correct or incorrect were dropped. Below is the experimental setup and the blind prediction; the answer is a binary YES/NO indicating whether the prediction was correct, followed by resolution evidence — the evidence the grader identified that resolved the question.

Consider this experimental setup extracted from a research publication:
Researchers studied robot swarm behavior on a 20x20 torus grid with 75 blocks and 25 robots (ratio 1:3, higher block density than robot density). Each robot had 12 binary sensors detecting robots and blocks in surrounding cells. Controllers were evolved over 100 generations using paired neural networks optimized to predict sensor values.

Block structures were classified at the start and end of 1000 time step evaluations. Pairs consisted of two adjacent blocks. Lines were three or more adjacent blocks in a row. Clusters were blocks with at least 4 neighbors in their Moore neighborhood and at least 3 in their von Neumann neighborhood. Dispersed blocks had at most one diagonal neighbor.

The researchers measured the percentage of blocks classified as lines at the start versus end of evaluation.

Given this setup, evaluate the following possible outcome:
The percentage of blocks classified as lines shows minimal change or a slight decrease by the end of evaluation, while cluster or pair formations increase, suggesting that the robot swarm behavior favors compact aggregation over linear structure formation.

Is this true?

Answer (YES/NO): NO